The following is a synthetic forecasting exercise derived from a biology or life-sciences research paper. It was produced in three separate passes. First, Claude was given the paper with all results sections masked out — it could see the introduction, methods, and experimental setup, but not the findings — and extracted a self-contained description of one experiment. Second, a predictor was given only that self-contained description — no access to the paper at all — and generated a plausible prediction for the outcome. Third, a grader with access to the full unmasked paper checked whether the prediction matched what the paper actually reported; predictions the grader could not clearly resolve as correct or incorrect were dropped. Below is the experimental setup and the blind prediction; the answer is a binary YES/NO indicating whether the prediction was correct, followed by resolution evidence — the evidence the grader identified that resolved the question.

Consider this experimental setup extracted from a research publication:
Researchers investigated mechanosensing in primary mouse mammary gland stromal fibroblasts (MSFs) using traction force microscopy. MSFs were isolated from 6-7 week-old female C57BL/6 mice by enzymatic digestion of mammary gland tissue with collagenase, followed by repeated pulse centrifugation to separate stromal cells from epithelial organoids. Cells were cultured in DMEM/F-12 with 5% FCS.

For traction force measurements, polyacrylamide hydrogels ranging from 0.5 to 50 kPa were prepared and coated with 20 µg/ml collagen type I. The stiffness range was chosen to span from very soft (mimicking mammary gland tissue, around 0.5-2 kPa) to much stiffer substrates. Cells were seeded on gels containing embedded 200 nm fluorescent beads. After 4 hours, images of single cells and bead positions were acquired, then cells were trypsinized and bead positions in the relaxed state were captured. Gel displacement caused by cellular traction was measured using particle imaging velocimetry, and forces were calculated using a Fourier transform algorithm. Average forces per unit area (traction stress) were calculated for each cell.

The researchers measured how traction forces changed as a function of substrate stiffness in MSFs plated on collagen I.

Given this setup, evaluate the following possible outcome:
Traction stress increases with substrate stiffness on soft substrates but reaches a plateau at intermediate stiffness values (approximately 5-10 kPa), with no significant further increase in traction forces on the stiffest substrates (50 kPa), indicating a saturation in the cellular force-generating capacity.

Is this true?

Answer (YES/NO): NO